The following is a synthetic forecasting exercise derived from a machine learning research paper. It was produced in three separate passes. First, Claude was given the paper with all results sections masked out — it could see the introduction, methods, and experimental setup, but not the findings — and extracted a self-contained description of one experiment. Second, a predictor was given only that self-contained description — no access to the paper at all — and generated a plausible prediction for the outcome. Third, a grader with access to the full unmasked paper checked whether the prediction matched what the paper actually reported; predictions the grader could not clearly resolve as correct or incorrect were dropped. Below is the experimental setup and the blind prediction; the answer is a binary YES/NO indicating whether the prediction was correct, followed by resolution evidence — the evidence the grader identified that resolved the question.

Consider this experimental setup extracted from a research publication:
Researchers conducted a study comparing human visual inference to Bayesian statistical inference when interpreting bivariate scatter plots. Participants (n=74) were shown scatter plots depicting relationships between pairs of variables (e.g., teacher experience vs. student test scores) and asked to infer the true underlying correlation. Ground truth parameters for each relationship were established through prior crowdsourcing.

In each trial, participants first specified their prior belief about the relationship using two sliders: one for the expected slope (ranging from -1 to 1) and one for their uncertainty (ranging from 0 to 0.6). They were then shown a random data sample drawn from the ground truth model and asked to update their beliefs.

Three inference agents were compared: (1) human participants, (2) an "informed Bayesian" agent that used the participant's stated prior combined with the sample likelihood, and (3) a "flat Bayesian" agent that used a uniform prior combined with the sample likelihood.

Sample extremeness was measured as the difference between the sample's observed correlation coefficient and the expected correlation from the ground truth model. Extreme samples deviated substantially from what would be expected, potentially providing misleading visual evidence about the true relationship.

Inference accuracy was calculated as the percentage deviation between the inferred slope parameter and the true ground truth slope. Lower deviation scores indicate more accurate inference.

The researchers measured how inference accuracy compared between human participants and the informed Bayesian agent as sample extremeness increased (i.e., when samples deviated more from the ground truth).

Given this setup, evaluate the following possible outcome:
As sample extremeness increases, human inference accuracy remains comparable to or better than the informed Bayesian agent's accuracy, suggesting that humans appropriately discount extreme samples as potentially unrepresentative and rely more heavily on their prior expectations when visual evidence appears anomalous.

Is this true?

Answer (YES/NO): YES